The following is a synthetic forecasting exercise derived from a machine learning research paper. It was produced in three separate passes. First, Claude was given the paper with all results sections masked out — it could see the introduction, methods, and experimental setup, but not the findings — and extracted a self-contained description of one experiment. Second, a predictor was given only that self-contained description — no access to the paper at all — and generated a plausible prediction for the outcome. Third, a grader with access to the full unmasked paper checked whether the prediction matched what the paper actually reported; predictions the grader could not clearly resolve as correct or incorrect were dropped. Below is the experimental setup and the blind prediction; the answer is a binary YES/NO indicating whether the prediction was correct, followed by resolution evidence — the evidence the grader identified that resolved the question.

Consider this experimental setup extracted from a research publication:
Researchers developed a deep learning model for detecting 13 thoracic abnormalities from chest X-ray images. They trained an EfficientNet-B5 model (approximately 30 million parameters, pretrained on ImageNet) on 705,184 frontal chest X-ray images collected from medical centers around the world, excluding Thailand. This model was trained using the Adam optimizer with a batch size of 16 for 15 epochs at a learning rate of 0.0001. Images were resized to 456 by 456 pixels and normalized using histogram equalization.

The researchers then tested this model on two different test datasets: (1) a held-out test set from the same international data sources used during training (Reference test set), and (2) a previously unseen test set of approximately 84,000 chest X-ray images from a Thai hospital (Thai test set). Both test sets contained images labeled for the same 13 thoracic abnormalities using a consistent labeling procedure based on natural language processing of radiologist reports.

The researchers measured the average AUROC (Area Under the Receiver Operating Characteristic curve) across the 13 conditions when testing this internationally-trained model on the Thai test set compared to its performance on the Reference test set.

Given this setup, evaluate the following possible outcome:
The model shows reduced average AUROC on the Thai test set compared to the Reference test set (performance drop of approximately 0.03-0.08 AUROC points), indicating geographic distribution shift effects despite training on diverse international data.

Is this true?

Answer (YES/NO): YES